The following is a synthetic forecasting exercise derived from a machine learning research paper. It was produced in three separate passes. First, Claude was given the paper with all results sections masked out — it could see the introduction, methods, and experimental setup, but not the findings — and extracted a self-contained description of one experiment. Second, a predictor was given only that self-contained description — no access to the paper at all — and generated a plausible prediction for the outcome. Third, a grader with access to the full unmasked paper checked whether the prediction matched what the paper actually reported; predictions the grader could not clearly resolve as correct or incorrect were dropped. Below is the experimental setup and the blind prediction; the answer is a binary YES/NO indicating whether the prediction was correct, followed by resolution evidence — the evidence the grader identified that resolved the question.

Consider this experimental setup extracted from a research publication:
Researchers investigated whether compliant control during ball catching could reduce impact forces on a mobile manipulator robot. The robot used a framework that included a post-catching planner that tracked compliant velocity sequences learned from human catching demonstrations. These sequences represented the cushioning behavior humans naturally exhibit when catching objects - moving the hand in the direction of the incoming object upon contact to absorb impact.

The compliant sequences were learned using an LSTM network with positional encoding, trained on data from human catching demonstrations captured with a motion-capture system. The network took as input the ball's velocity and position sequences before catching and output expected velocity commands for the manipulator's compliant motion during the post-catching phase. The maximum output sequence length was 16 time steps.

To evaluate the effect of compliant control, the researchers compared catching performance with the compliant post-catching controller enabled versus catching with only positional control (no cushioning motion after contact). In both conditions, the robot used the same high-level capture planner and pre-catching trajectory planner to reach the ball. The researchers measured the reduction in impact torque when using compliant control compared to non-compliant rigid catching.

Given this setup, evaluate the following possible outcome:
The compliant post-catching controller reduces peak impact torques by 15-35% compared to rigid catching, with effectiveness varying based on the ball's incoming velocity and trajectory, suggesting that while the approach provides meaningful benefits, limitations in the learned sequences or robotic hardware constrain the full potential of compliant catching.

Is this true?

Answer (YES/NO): NO